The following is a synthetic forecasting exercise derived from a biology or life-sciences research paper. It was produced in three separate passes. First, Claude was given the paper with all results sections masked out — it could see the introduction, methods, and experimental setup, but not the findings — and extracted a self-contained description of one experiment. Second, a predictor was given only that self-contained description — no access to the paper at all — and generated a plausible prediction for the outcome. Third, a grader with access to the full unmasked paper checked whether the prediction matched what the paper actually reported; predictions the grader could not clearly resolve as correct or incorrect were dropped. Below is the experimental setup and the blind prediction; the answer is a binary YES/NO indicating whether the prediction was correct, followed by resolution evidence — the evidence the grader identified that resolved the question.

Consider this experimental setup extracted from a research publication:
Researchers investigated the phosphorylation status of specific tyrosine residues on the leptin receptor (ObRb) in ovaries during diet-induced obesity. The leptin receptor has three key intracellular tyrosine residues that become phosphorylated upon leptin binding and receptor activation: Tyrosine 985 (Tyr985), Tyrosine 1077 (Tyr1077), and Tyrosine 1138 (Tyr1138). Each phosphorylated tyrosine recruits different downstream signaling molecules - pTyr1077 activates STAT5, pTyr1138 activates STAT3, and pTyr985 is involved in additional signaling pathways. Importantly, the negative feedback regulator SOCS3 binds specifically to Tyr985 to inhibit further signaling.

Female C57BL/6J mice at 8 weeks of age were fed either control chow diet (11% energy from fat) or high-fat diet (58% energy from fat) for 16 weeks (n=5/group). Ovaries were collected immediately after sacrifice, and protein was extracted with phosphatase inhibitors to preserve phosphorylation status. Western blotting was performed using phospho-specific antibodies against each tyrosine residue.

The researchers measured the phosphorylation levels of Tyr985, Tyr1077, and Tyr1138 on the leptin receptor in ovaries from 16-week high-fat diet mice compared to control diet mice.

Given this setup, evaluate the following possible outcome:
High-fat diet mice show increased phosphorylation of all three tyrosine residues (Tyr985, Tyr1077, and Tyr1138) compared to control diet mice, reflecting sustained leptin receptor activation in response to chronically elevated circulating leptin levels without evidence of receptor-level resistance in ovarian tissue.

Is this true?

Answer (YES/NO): NO